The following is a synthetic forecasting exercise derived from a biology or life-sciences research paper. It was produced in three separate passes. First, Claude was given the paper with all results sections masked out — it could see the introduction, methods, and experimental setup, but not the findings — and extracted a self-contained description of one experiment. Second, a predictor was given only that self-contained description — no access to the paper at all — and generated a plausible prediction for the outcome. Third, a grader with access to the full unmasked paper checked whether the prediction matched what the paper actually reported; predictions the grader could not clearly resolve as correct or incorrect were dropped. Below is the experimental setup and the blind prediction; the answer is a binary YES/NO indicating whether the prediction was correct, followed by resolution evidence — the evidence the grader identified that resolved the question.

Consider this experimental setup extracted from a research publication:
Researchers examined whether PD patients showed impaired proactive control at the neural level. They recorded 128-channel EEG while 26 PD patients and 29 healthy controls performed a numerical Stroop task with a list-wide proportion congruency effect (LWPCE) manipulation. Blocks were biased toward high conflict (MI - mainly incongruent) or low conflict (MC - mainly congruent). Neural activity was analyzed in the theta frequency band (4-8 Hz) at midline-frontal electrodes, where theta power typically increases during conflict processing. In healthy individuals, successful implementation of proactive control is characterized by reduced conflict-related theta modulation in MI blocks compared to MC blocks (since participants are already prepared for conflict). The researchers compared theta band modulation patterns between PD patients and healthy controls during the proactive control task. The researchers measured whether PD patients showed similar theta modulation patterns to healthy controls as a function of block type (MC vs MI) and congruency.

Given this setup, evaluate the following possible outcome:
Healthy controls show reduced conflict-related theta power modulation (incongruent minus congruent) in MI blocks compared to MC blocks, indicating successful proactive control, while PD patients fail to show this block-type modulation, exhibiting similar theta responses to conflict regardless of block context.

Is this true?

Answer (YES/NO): NO